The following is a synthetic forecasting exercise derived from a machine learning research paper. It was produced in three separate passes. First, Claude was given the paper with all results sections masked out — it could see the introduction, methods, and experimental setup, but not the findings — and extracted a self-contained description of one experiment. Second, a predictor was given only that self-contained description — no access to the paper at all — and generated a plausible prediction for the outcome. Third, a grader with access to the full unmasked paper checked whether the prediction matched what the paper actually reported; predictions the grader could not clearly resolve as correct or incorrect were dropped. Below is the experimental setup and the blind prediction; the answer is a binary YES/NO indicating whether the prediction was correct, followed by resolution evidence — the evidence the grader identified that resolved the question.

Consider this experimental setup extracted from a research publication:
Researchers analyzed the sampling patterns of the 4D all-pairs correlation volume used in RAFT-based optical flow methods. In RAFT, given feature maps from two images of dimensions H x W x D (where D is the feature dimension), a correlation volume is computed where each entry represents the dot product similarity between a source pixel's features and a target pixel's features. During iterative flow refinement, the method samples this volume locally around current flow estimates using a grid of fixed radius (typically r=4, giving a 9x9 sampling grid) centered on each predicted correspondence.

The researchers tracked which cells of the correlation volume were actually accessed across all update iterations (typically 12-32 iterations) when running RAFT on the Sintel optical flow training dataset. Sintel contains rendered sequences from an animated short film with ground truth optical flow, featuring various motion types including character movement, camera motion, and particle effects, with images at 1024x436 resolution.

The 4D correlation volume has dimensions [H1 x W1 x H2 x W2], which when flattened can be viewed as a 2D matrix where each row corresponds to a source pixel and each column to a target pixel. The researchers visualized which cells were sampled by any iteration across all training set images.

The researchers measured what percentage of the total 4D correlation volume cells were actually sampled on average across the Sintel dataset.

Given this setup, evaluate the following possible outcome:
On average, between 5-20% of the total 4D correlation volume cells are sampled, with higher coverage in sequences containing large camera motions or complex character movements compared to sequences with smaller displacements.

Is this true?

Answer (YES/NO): NO